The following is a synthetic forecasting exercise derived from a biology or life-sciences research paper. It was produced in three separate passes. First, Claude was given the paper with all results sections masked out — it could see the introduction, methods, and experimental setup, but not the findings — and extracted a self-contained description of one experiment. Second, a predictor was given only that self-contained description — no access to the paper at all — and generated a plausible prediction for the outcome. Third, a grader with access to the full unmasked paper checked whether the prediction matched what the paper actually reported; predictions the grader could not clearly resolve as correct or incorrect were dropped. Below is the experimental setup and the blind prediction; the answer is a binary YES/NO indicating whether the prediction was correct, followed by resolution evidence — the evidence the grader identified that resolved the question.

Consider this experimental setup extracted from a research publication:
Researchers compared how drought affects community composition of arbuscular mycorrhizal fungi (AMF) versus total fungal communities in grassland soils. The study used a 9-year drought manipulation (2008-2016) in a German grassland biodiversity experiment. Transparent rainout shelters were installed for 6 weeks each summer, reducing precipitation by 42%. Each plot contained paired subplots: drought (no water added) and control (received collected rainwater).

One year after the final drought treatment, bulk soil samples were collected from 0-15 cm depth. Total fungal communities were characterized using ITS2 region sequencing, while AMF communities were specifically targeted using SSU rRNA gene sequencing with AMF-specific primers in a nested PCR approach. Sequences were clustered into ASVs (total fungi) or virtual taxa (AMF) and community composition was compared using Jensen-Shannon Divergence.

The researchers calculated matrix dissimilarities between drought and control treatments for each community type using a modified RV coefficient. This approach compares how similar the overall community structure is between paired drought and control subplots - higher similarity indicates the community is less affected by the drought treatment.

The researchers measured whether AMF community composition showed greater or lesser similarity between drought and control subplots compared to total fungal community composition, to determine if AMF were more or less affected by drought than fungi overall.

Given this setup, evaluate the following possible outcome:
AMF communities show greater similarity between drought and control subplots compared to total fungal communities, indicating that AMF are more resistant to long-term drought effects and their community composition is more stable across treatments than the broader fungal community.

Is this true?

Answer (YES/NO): NO